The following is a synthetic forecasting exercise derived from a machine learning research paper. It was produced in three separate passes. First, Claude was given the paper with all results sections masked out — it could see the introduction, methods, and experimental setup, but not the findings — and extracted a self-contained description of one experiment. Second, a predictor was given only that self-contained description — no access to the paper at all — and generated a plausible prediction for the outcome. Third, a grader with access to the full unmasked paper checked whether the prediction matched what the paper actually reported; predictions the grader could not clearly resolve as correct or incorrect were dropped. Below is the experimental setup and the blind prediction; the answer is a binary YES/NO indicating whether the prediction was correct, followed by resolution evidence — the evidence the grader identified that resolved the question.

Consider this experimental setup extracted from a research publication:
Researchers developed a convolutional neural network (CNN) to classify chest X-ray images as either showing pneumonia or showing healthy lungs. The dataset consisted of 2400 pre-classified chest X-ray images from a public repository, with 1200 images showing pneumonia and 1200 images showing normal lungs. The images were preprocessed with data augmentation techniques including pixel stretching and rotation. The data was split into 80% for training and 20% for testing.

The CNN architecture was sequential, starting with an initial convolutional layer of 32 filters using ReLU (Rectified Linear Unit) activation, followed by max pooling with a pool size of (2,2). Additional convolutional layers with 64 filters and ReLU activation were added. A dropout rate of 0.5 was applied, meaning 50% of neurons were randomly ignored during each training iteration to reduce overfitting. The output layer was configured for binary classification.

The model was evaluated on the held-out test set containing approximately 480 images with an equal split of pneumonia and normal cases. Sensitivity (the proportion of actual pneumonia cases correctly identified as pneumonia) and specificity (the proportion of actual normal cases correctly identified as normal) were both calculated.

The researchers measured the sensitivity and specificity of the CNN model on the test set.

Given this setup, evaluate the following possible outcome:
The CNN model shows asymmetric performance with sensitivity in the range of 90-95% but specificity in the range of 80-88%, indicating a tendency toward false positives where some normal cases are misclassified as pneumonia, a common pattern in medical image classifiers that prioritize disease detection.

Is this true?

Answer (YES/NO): NO